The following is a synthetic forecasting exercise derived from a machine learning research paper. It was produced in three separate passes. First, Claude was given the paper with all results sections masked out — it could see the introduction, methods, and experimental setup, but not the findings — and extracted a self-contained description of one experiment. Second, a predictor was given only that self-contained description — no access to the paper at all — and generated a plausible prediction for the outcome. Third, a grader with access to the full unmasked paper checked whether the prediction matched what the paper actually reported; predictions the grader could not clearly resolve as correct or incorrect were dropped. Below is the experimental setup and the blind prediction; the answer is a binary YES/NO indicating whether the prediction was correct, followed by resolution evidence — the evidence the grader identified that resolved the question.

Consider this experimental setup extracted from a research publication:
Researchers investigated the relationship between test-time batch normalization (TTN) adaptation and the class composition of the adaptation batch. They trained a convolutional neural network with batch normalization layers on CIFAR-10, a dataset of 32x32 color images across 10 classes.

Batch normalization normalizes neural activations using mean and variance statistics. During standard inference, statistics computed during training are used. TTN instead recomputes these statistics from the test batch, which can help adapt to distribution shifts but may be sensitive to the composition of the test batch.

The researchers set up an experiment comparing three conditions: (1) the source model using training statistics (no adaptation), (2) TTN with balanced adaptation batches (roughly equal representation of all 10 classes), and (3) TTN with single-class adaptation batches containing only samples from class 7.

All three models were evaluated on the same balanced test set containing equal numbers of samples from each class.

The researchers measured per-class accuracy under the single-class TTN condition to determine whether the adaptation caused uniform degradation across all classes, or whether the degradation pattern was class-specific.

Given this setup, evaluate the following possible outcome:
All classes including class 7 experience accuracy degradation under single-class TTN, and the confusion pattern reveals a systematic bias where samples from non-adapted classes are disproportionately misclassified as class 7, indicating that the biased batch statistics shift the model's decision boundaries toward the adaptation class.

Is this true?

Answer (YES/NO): NO